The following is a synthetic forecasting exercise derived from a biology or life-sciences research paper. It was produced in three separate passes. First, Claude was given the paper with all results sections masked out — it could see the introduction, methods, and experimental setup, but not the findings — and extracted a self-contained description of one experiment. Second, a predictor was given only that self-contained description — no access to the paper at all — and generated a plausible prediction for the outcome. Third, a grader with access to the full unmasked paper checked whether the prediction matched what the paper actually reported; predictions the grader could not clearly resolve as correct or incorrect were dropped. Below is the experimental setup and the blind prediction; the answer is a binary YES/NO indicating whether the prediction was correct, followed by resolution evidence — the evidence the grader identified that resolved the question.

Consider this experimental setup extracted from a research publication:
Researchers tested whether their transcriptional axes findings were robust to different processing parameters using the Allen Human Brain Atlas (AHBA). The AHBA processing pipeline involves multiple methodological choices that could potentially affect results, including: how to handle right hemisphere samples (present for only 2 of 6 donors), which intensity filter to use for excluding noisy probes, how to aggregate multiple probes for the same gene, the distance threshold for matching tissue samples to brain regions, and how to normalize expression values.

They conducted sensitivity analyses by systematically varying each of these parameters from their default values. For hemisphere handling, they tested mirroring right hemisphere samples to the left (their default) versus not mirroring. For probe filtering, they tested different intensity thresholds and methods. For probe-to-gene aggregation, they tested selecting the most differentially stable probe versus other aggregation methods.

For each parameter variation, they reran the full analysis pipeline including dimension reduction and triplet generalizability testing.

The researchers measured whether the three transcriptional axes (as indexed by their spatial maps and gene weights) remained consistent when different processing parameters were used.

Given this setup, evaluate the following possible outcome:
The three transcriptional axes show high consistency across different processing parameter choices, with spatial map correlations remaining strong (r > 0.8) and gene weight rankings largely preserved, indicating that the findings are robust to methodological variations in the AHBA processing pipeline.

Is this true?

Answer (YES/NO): YES